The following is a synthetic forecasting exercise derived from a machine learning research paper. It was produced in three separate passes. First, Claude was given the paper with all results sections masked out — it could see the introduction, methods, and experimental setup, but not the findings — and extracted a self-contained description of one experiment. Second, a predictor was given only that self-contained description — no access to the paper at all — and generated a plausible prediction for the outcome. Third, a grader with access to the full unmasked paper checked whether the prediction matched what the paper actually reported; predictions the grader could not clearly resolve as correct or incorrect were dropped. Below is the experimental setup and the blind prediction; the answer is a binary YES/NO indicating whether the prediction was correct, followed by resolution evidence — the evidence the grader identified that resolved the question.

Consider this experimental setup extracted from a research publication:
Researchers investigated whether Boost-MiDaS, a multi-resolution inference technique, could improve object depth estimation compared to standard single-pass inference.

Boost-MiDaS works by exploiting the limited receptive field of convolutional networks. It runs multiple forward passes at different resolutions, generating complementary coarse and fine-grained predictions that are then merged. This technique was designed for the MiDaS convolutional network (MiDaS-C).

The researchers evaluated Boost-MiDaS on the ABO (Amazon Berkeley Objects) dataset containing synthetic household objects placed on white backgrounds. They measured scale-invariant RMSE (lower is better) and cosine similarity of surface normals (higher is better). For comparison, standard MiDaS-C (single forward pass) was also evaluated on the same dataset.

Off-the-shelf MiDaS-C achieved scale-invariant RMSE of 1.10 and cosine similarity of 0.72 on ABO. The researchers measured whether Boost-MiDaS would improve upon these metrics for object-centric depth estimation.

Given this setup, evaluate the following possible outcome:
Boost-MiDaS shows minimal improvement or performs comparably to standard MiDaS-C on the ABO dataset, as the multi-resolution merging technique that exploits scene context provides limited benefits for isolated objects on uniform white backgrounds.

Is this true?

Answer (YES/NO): NO